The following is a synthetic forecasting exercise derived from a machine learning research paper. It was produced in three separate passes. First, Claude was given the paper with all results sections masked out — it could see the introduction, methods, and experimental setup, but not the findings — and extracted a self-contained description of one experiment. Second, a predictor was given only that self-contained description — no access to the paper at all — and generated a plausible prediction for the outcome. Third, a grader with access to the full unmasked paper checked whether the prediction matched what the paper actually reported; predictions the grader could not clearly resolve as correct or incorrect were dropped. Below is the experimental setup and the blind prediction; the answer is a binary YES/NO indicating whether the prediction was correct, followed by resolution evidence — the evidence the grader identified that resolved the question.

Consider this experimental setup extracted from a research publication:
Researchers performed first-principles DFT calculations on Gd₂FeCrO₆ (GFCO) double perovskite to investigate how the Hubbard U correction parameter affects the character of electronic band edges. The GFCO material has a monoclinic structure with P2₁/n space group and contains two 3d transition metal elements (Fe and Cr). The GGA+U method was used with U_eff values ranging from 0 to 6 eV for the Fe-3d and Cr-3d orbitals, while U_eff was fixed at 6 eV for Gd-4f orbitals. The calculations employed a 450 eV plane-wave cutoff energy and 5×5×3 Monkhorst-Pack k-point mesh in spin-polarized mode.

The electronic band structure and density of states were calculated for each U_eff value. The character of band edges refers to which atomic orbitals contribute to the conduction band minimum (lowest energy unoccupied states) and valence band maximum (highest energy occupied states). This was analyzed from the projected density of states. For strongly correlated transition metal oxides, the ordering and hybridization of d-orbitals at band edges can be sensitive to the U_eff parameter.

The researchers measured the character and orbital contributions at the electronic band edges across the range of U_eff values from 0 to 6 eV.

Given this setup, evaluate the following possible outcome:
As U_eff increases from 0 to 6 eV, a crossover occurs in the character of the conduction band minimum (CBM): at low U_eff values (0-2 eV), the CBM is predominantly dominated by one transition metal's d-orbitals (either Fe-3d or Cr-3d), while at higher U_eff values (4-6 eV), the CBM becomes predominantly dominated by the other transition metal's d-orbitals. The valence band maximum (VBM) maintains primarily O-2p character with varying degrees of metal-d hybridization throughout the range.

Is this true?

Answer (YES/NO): NO